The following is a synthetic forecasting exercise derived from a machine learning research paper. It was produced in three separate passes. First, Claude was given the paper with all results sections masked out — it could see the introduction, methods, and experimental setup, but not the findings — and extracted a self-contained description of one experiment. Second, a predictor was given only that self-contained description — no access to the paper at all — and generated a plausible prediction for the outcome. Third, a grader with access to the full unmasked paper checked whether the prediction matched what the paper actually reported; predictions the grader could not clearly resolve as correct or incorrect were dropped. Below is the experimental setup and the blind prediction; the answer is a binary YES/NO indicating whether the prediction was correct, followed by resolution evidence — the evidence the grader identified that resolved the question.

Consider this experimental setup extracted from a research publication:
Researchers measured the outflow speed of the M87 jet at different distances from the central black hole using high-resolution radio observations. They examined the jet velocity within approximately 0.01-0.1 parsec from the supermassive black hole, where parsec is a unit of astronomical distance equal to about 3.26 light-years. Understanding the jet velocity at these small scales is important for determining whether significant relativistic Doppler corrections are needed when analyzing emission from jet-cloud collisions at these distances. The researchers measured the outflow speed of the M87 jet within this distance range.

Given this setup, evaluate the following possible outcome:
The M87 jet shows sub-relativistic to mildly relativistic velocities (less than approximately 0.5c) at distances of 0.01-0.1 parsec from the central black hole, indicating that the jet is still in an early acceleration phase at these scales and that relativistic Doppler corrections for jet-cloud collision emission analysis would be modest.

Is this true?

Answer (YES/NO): YES